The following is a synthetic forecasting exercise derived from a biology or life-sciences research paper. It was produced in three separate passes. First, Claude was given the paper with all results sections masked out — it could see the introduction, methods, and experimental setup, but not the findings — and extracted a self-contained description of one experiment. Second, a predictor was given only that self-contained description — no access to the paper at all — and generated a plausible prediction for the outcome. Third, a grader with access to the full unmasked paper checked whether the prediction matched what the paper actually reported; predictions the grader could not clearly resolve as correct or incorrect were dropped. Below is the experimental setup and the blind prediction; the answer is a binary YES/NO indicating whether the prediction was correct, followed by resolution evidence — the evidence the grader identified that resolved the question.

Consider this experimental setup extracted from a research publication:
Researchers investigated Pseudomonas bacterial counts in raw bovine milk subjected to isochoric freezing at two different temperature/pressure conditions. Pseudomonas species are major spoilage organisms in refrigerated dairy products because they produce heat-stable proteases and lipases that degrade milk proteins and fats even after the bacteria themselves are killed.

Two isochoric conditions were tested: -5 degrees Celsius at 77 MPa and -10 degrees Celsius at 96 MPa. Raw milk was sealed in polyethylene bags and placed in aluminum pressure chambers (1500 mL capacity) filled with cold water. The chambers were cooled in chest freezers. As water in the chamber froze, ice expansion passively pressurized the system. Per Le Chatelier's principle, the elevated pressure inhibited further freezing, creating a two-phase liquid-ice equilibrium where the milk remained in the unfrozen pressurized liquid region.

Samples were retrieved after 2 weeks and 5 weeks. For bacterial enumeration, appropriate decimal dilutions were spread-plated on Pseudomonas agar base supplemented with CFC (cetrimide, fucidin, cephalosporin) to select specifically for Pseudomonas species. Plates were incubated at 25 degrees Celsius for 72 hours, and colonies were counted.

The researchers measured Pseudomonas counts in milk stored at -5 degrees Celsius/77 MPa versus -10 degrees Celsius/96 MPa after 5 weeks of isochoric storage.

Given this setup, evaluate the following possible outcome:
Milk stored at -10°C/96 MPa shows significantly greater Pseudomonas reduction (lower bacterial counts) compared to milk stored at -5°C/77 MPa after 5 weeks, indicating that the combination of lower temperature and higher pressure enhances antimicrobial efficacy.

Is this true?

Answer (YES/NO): YES